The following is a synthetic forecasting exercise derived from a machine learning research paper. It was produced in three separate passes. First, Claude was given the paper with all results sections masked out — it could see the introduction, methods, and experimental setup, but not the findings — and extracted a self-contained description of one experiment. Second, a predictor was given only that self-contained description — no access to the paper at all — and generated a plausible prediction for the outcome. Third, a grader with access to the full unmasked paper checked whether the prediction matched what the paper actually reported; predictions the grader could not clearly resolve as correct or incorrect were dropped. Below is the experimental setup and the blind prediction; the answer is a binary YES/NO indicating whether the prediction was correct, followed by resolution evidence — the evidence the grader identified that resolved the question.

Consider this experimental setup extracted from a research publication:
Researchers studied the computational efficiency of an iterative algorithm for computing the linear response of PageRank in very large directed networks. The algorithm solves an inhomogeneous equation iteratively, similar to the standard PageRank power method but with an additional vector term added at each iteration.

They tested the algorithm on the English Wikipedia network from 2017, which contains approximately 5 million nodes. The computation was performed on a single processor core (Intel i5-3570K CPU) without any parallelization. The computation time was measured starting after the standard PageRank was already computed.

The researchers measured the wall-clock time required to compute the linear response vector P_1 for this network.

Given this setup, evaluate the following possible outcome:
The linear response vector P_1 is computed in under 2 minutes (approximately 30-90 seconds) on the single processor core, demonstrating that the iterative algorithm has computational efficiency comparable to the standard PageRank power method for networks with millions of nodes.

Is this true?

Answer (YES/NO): NO